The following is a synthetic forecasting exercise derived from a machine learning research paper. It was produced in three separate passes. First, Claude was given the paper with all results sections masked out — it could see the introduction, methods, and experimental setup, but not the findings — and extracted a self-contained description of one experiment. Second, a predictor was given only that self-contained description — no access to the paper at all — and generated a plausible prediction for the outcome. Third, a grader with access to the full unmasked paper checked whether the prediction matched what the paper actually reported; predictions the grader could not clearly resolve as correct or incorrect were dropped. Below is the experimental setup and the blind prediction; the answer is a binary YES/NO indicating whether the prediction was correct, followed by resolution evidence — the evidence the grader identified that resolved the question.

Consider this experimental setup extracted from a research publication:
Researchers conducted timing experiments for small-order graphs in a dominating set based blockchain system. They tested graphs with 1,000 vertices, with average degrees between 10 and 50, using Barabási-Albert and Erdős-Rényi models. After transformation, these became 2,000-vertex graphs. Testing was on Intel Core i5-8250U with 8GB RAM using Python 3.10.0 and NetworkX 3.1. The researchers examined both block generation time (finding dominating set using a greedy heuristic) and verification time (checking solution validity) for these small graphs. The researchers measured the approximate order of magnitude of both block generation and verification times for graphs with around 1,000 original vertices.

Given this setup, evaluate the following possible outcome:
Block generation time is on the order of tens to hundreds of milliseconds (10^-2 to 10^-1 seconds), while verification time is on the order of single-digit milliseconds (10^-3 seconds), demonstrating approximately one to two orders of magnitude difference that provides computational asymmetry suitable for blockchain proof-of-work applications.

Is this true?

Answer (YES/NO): NO